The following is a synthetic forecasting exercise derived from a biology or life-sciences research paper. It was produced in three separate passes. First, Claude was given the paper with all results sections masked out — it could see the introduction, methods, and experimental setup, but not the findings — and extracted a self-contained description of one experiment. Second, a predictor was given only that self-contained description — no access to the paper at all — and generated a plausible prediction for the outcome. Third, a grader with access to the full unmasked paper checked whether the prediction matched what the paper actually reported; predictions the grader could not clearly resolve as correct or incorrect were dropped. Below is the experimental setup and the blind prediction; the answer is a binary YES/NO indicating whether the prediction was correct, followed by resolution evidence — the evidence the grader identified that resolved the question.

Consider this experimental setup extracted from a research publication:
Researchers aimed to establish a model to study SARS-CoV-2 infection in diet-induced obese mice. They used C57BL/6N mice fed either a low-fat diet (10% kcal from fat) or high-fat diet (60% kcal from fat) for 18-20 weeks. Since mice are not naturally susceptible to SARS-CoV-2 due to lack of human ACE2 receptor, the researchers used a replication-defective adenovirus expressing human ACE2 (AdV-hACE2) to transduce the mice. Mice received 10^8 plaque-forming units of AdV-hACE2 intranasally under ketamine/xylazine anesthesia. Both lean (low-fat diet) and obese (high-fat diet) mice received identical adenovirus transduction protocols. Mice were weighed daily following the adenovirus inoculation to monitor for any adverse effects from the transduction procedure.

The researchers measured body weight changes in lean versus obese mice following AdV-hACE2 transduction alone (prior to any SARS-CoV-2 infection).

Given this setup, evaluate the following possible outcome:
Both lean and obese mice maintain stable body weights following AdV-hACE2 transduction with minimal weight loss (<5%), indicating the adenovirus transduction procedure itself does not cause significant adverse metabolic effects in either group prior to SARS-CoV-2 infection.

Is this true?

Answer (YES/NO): NO